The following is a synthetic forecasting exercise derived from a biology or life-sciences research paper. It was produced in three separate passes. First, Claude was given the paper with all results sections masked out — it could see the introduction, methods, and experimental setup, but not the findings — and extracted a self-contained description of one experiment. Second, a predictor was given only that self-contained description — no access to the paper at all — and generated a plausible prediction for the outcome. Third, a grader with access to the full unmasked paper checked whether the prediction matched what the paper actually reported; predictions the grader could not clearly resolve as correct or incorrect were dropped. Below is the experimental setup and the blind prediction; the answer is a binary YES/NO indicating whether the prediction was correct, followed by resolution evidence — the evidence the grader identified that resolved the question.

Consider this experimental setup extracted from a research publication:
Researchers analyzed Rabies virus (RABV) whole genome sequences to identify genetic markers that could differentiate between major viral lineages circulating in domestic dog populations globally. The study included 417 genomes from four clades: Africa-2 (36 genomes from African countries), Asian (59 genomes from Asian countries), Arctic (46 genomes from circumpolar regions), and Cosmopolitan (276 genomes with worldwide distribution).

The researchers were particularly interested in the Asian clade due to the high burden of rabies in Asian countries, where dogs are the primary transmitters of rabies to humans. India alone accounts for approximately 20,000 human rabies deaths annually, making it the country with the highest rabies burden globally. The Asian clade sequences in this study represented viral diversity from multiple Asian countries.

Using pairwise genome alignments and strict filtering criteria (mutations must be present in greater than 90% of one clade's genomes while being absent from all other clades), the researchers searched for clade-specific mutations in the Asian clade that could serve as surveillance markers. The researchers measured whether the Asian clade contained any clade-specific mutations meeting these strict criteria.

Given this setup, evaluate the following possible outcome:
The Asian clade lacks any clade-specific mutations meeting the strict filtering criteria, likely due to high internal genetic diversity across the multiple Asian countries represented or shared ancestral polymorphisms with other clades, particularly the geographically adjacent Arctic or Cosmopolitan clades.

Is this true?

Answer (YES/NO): NO